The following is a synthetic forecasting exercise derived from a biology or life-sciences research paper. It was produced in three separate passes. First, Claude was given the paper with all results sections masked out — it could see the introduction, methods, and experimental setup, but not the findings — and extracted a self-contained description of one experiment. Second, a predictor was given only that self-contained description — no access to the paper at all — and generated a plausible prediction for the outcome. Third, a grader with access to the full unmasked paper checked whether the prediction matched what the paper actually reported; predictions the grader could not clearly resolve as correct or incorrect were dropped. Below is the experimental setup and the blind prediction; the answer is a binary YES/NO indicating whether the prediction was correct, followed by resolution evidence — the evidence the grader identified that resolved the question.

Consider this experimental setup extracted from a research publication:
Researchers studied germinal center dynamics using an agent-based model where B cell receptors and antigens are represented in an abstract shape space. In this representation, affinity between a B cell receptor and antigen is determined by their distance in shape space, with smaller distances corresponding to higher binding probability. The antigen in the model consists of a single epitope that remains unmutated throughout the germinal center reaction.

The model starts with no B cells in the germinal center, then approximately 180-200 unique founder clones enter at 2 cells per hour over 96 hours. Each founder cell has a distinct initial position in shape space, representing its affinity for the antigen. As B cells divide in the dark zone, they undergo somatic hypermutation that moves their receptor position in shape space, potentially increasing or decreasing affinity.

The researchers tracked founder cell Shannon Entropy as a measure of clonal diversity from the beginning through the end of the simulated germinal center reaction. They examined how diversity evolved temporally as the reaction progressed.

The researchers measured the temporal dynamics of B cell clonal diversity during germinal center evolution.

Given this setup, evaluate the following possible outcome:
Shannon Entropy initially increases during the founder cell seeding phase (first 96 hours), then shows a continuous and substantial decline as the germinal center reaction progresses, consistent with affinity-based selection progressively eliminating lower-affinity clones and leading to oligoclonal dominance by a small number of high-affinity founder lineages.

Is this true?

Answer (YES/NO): YES